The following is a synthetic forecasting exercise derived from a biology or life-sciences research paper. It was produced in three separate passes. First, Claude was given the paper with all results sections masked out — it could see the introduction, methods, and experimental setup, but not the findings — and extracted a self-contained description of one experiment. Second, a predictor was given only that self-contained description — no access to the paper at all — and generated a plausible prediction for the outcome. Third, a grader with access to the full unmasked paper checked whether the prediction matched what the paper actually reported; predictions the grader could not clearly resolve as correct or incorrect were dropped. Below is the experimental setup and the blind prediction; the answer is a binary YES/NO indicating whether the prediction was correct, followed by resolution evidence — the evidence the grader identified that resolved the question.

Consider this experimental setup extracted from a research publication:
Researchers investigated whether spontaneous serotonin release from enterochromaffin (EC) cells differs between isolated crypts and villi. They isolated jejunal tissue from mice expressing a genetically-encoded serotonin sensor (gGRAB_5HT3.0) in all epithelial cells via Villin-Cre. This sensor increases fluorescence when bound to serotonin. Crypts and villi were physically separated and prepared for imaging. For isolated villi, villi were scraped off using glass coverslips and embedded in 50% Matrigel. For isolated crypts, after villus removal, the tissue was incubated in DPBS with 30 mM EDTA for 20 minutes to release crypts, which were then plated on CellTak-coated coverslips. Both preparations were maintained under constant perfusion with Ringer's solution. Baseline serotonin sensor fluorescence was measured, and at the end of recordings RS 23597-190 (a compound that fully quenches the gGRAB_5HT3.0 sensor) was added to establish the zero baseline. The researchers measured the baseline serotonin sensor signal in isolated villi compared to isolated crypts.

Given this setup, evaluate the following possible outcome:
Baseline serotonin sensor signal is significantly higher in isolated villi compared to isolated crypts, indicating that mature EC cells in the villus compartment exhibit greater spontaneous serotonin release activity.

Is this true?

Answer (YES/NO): NO